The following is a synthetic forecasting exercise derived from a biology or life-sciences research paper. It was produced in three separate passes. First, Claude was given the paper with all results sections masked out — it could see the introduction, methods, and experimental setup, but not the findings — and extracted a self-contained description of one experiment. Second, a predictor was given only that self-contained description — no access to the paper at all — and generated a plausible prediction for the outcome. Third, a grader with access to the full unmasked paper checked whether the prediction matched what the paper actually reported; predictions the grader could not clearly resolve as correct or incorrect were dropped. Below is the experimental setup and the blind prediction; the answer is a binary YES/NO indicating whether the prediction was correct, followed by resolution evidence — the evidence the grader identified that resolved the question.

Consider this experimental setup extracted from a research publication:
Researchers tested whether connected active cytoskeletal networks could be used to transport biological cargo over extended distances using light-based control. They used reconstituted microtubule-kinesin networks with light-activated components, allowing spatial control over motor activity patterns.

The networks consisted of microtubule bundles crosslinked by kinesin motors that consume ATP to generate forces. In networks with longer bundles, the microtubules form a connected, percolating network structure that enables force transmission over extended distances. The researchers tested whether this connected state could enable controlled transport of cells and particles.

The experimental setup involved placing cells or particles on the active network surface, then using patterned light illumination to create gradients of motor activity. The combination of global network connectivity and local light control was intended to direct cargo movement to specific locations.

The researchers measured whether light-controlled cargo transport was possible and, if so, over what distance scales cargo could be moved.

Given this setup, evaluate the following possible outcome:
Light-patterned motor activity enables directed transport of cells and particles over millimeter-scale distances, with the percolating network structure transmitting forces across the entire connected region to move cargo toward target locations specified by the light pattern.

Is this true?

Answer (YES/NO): YES